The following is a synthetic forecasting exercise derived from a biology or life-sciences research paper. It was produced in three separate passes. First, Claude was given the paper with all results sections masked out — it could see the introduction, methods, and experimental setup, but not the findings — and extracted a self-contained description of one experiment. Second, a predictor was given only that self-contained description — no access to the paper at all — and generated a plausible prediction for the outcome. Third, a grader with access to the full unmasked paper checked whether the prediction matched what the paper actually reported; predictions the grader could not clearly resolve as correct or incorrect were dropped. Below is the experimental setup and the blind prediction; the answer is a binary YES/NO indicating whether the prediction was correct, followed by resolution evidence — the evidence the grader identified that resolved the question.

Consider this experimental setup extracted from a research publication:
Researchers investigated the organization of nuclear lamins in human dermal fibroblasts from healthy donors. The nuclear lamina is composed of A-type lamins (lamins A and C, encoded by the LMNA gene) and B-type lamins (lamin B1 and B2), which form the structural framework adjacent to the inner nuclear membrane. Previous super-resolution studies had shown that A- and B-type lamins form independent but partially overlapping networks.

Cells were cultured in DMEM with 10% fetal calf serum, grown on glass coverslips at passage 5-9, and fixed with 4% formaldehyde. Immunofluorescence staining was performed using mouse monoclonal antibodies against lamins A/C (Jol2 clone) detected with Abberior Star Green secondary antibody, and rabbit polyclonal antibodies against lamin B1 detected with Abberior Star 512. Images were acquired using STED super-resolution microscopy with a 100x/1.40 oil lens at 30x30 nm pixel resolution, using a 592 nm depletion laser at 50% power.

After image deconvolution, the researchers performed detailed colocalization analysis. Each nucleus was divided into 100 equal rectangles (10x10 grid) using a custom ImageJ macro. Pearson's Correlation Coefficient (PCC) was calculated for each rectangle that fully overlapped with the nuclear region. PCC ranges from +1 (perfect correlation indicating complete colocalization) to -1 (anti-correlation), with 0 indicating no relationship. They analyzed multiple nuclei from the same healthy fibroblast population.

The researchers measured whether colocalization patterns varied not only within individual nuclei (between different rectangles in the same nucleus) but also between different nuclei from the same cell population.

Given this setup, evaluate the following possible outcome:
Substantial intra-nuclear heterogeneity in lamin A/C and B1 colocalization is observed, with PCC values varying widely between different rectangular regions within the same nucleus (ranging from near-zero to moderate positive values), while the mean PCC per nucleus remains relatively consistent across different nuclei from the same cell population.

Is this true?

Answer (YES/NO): NO